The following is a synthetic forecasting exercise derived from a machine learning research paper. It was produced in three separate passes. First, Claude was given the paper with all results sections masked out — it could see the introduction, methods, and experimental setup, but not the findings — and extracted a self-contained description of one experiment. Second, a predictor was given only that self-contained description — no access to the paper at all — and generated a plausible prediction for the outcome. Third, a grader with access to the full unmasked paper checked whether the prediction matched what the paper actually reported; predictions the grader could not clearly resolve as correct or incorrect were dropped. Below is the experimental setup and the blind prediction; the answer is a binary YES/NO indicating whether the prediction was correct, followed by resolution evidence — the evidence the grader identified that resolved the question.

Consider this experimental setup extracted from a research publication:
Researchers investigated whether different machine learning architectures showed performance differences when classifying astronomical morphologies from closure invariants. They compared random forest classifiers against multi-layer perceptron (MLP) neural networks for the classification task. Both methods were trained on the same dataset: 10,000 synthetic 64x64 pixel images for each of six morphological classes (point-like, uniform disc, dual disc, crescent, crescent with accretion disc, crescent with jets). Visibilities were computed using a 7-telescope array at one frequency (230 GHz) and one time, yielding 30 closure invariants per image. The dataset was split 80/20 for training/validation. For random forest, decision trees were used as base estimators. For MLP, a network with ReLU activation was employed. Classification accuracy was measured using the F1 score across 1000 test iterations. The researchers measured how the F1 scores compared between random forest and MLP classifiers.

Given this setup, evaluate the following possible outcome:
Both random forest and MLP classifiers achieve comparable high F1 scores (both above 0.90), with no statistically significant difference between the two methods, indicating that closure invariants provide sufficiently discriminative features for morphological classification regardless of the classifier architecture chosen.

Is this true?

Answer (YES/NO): NO